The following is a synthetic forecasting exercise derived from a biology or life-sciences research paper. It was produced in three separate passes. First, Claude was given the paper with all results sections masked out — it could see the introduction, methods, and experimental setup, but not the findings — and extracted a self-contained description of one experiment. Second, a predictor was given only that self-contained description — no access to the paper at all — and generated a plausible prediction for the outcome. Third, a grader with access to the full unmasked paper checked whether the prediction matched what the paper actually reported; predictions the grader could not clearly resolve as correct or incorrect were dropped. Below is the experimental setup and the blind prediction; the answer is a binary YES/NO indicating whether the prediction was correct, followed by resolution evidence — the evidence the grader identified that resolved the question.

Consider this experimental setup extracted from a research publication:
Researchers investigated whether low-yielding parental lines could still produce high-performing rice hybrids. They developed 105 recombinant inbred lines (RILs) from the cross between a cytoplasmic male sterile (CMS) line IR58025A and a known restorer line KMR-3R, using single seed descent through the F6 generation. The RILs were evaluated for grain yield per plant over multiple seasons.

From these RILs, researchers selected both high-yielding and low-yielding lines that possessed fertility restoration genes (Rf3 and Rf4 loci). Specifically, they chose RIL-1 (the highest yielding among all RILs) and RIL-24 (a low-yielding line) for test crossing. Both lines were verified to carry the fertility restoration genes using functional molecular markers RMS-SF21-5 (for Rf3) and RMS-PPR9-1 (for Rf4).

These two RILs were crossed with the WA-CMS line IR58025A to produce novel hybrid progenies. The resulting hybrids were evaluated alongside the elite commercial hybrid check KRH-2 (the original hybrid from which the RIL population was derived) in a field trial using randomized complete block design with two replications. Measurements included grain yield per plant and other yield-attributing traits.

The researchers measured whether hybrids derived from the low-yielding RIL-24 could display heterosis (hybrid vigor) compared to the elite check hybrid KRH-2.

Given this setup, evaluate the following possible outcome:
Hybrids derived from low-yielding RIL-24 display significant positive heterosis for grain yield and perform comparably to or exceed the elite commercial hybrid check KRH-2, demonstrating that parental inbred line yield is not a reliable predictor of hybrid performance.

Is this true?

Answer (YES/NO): YES